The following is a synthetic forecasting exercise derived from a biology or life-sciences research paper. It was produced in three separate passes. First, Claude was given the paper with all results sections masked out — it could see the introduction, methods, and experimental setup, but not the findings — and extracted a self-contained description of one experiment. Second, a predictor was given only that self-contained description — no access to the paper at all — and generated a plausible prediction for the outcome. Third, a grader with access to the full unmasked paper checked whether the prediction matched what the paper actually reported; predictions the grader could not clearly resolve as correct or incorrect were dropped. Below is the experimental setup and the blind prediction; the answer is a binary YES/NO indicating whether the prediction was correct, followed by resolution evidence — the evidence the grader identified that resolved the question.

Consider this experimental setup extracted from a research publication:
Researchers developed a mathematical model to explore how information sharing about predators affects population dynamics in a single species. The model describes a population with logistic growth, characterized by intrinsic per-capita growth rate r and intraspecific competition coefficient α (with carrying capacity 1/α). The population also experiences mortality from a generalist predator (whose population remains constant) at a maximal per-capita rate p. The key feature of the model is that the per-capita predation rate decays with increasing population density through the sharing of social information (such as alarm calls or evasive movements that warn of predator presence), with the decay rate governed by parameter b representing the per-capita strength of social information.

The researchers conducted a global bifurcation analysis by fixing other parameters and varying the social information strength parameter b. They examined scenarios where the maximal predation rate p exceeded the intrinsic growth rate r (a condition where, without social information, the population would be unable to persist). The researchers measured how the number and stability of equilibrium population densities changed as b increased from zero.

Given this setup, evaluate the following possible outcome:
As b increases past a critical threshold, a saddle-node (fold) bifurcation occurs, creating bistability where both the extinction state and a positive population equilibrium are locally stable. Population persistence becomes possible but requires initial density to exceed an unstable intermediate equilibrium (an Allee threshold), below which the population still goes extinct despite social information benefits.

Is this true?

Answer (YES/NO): YES